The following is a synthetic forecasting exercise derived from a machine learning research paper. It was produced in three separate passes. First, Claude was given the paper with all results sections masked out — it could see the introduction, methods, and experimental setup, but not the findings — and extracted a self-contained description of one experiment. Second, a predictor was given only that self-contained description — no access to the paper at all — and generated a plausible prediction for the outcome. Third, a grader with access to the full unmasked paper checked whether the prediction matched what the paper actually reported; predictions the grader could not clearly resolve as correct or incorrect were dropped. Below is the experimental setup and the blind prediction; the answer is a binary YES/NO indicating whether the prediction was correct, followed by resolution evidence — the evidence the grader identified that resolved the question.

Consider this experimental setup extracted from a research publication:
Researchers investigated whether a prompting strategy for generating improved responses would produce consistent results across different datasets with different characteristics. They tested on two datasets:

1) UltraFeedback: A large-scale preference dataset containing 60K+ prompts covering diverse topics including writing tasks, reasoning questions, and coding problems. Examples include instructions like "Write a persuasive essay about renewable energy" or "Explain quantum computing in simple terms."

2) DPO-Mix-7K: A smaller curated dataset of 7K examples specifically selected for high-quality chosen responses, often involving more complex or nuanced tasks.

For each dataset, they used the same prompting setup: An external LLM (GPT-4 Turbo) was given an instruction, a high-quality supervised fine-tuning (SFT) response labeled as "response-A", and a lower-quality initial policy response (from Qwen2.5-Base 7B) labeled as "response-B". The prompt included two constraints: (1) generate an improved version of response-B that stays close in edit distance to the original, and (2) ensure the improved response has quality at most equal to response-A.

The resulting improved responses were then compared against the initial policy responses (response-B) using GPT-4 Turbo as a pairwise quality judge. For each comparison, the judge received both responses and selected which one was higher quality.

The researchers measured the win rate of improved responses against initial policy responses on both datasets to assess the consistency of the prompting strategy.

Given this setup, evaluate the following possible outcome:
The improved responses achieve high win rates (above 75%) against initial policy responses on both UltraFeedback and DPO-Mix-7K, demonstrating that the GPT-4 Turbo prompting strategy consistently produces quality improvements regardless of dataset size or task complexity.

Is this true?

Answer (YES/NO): YES